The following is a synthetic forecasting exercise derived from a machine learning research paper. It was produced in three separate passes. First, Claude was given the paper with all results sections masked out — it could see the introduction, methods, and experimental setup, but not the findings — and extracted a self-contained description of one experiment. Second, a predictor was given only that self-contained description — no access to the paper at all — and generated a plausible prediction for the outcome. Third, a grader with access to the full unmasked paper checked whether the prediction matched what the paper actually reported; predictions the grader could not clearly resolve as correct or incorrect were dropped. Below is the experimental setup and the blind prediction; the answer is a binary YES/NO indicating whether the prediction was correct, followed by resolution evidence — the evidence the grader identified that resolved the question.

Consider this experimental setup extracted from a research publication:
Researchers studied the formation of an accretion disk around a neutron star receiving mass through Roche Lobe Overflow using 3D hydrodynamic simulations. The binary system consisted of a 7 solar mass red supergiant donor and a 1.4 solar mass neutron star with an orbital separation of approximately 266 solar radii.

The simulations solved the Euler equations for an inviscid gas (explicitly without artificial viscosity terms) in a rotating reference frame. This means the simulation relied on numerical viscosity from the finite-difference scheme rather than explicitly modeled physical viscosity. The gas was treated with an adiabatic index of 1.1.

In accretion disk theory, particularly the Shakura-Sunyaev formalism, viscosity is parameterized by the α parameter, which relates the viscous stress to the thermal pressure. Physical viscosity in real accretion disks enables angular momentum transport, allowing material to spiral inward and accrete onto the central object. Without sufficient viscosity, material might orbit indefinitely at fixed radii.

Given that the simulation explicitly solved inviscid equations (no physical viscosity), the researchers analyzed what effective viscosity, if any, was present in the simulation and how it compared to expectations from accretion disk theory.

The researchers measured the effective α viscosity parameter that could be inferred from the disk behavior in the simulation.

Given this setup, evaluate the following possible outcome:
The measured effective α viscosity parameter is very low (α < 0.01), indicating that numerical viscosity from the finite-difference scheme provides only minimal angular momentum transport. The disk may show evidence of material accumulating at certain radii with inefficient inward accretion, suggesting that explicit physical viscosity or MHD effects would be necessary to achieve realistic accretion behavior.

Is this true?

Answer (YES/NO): NO